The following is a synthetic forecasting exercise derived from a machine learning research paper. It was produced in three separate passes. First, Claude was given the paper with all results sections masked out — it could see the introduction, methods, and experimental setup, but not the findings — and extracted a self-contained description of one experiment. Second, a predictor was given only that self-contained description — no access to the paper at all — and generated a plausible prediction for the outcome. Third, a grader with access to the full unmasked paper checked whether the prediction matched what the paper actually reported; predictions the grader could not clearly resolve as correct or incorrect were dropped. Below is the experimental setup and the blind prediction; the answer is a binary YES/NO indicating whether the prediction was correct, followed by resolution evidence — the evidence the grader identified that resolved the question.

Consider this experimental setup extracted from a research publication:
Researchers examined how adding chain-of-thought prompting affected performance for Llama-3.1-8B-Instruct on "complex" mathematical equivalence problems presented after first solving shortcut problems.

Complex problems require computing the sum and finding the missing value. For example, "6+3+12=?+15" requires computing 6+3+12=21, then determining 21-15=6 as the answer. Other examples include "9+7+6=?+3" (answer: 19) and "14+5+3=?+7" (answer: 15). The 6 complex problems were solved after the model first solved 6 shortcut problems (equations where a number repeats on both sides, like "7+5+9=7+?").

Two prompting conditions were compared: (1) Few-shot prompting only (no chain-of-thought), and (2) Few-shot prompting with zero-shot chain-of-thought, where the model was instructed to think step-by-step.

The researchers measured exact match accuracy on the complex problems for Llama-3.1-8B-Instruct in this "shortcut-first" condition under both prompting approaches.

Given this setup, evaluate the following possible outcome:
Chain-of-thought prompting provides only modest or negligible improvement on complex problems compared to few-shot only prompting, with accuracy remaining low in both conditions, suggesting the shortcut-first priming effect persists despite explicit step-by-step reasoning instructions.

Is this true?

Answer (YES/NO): NO